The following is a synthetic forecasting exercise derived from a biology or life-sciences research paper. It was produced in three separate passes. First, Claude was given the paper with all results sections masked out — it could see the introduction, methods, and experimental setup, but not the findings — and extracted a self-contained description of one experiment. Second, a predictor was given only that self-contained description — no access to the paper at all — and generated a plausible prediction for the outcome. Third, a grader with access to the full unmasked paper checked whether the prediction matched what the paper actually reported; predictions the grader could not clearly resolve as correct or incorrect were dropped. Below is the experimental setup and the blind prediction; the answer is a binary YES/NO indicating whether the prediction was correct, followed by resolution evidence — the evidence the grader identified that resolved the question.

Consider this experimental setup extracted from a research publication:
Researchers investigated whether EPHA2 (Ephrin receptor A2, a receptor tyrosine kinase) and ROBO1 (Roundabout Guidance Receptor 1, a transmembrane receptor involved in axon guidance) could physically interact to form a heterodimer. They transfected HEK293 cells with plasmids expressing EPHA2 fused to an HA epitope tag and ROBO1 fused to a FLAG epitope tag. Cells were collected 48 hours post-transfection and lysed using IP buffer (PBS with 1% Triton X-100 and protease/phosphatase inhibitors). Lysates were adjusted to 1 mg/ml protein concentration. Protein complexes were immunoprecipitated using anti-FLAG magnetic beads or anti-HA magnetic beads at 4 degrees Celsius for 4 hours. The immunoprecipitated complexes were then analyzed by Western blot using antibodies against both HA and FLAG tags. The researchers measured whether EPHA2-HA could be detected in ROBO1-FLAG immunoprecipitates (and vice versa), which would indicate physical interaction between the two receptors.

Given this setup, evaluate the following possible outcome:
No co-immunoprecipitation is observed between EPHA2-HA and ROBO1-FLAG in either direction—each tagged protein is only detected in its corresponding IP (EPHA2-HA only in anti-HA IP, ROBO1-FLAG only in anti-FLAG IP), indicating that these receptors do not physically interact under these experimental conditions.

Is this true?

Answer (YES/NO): NO